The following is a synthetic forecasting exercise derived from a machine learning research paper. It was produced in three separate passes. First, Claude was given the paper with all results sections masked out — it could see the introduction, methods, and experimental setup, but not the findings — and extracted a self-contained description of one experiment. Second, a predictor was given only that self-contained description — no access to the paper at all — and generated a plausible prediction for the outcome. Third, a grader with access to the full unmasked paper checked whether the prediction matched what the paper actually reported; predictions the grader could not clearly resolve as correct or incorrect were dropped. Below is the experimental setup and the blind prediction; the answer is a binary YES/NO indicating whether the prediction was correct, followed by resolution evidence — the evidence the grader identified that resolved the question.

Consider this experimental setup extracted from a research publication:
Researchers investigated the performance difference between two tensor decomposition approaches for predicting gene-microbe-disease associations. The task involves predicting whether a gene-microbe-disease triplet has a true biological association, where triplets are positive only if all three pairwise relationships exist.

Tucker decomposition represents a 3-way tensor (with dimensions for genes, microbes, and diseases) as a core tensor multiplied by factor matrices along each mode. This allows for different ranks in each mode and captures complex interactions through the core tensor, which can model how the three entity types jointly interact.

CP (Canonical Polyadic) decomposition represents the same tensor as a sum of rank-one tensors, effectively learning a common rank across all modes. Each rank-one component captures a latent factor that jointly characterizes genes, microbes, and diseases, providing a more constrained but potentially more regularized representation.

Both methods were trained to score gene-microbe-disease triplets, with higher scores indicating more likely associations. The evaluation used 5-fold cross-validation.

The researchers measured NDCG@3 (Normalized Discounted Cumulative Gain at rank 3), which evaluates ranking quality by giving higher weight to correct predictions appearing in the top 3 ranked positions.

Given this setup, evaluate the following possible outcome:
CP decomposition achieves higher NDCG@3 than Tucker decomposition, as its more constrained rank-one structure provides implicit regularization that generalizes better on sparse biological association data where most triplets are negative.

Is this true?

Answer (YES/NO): YES